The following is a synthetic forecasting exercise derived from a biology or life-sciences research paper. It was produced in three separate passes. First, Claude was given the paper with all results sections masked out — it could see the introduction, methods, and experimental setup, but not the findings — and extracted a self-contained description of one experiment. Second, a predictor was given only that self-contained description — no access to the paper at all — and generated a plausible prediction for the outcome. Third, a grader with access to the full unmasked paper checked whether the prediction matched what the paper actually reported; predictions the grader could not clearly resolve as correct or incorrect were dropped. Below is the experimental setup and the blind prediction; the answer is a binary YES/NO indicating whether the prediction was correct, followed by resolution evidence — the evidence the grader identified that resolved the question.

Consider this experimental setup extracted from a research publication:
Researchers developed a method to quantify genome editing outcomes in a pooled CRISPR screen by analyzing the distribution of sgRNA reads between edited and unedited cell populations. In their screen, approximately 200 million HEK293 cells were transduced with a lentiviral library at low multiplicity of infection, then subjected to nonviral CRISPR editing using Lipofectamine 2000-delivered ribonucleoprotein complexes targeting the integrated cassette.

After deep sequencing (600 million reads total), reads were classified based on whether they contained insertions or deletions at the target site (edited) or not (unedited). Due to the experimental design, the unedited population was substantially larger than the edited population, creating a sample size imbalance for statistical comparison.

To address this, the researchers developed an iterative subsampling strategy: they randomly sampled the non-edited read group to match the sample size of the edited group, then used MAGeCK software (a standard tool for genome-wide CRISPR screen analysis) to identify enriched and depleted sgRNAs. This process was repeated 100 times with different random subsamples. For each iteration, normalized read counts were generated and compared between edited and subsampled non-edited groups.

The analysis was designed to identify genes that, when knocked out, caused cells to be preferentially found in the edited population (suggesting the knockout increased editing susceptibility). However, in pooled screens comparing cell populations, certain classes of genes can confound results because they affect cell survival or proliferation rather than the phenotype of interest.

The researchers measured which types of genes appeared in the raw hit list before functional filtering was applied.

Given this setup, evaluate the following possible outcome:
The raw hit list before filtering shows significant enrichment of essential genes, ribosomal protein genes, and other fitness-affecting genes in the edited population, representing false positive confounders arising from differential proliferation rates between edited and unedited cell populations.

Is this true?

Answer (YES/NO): NO